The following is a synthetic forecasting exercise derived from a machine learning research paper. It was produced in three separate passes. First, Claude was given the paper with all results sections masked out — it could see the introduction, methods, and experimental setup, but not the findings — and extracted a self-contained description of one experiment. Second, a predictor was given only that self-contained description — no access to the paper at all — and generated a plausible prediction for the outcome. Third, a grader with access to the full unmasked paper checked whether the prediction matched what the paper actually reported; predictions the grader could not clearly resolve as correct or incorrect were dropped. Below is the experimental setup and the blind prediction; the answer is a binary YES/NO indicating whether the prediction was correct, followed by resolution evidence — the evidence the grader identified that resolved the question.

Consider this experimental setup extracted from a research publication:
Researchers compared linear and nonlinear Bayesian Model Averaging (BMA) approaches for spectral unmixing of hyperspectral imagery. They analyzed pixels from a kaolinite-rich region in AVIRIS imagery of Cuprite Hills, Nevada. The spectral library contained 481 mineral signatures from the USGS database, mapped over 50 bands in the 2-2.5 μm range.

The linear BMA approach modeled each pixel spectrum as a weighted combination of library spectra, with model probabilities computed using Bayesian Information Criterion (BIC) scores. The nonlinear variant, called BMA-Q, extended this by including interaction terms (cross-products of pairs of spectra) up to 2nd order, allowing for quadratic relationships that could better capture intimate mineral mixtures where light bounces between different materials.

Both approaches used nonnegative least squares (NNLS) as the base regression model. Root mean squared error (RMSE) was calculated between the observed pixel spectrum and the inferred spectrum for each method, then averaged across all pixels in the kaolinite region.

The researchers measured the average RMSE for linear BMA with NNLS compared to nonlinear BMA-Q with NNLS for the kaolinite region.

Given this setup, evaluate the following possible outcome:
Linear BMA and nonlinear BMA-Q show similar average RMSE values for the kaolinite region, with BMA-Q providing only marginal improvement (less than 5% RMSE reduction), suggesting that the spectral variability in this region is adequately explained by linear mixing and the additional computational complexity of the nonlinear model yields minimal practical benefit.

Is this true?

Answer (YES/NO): NO